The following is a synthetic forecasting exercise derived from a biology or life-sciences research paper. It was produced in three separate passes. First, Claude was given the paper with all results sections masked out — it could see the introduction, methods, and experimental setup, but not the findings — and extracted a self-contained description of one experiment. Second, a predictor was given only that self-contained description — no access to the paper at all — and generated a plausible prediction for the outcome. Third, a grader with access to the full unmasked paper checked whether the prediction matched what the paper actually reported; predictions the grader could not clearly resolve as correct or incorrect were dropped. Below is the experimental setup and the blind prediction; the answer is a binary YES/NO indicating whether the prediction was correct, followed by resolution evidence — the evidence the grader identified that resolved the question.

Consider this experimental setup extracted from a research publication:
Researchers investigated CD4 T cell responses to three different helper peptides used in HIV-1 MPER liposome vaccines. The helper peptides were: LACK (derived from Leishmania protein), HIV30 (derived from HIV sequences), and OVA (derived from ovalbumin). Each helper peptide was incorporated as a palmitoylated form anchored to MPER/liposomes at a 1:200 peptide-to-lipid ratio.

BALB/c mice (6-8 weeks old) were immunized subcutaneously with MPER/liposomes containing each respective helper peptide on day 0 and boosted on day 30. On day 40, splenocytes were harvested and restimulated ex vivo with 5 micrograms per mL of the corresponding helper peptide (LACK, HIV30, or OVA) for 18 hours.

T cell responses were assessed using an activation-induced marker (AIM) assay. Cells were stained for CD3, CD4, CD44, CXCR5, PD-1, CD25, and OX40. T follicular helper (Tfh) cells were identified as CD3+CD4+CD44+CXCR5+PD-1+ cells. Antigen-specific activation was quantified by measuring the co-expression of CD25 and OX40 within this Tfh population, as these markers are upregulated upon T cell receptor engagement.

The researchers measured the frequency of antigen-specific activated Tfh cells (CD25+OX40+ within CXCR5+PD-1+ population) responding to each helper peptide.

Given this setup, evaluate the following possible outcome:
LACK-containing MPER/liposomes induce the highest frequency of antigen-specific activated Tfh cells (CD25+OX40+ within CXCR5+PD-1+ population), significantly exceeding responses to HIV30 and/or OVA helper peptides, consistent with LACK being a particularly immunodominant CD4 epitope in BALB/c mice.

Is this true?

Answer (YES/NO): NO